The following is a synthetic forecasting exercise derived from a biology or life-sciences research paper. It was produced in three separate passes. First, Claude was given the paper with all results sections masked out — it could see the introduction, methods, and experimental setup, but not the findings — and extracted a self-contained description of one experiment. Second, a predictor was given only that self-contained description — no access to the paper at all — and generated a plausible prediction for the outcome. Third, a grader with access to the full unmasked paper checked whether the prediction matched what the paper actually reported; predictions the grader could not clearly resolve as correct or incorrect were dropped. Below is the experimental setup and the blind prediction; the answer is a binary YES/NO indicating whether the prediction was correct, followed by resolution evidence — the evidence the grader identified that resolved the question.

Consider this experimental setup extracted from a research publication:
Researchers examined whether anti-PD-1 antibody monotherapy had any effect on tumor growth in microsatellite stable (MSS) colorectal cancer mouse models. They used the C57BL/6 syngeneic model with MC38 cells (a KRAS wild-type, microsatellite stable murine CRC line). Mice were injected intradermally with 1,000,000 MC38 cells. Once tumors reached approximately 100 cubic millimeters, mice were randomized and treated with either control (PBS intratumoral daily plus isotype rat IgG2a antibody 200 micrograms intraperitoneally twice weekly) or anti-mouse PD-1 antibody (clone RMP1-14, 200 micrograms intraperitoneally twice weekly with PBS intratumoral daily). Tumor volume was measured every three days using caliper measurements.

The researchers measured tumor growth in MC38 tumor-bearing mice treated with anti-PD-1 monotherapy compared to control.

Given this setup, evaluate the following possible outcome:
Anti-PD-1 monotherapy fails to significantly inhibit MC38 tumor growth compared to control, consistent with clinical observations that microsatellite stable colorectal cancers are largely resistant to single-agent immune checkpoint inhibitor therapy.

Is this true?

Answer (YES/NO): NO